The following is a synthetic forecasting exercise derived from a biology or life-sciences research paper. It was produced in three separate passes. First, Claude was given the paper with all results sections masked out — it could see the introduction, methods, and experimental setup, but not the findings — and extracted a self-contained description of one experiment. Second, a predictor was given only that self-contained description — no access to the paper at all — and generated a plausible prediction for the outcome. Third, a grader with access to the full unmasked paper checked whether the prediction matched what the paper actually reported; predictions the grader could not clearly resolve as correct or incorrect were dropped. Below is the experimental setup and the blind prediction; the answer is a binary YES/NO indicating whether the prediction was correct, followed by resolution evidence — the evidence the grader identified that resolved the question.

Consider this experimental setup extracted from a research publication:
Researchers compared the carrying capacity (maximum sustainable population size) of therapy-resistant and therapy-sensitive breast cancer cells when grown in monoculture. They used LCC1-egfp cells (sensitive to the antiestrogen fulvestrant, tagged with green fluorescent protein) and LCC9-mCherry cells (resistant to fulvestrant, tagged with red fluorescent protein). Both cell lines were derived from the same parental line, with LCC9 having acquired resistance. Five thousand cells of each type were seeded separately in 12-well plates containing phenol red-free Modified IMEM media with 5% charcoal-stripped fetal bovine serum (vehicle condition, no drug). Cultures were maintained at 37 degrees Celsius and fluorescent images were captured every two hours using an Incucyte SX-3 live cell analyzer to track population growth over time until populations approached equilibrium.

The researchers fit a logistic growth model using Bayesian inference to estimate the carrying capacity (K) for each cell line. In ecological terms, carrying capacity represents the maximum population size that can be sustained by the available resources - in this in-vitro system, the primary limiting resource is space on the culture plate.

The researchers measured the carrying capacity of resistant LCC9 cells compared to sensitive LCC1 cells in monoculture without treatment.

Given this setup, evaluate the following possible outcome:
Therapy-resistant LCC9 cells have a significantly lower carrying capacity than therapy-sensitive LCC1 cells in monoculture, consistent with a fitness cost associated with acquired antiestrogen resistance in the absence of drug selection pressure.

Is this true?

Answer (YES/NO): NO